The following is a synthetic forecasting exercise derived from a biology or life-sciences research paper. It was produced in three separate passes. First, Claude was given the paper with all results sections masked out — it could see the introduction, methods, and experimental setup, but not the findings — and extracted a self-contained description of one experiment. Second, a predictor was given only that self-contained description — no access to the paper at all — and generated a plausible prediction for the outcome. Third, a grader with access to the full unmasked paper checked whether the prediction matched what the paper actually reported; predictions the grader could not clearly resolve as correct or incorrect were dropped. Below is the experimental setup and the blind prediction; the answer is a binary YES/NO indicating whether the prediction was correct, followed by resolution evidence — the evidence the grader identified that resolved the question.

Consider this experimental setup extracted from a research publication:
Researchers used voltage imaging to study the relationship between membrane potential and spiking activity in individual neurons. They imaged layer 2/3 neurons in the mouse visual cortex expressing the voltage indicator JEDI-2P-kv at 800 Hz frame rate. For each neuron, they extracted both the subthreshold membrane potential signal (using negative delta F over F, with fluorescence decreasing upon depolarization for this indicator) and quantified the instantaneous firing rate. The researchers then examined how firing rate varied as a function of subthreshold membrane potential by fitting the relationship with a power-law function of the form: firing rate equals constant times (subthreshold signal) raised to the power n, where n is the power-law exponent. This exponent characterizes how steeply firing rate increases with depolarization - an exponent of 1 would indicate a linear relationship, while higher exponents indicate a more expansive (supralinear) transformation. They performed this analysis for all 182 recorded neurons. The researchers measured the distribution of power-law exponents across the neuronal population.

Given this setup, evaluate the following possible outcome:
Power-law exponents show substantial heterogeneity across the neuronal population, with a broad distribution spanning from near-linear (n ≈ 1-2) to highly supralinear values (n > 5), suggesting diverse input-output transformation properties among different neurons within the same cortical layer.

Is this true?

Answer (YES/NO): NO